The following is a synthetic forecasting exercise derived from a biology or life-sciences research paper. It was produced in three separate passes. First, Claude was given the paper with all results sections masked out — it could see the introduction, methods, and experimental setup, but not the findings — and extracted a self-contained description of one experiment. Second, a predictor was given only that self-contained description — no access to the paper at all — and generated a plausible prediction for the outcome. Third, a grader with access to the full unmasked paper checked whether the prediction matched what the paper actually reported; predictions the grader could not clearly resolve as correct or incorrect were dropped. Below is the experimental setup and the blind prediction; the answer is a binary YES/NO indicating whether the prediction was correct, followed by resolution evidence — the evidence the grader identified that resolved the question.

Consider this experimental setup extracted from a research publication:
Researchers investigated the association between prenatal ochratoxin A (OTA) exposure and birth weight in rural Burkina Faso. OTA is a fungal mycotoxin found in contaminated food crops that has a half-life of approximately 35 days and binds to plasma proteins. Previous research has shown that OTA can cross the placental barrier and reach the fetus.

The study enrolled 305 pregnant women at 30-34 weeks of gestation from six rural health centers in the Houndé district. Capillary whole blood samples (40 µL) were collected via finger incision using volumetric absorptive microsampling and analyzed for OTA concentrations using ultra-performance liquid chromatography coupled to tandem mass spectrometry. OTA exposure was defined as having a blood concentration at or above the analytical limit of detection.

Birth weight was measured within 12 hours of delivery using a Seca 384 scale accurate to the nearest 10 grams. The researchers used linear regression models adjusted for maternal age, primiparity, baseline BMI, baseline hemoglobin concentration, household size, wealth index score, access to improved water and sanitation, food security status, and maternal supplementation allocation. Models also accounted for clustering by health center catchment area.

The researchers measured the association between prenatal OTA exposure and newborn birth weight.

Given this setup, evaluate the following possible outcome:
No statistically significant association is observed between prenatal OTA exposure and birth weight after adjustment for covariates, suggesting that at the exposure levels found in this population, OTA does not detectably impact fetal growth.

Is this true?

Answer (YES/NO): YES